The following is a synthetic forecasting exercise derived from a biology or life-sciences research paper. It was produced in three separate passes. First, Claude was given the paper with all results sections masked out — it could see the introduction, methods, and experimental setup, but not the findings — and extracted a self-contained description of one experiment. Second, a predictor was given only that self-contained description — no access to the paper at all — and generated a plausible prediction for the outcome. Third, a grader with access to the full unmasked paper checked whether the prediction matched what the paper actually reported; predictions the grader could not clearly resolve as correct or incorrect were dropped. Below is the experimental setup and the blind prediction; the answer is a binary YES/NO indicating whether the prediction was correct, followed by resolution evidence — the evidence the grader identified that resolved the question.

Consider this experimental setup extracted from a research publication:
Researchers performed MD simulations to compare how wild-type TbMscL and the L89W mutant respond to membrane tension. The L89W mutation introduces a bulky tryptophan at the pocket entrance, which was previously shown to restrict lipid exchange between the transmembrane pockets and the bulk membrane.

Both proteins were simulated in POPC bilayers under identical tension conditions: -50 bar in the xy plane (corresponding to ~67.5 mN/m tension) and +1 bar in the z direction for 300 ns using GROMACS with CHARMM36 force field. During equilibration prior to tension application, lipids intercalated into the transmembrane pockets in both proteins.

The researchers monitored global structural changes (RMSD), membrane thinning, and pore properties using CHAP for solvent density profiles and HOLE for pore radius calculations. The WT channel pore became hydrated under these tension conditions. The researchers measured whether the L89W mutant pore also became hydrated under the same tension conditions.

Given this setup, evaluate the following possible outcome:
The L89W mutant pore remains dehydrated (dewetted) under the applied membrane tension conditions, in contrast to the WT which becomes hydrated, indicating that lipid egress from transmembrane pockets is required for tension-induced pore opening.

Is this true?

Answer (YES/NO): YES